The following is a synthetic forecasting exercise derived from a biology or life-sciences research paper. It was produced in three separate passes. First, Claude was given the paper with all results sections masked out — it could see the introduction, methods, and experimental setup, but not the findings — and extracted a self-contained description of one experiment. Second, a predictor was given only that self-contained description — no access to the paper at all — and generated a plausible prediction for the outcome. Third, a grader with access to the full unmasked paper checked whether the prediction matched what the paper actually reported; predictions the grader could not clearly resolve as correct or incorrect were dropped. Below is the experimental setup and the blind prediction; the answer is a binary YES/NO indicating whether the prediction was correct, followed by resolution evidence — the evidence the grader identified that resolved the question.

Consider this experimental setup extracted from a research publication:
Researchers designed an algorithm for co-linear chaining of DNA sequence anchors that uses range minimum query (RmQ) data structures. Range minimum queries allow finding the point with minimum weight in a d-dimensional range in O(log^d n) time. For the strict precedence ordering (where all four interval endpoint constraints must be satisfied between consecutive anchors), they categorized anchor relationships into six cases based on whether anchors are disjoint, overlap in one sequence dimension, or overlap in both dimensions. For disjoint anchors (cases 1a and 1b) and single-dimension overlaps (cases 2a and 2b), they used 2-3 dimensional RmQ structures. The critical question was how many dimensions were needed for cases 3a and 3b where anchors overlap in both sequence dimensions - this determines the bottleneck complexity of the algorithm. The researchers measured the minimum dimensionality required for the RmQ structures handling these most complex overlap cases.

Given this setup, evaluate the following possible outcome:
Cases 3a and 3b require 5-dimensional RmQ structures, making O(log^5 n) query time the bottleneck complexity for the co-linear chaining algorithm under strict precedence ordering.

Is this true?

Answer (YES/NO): NO